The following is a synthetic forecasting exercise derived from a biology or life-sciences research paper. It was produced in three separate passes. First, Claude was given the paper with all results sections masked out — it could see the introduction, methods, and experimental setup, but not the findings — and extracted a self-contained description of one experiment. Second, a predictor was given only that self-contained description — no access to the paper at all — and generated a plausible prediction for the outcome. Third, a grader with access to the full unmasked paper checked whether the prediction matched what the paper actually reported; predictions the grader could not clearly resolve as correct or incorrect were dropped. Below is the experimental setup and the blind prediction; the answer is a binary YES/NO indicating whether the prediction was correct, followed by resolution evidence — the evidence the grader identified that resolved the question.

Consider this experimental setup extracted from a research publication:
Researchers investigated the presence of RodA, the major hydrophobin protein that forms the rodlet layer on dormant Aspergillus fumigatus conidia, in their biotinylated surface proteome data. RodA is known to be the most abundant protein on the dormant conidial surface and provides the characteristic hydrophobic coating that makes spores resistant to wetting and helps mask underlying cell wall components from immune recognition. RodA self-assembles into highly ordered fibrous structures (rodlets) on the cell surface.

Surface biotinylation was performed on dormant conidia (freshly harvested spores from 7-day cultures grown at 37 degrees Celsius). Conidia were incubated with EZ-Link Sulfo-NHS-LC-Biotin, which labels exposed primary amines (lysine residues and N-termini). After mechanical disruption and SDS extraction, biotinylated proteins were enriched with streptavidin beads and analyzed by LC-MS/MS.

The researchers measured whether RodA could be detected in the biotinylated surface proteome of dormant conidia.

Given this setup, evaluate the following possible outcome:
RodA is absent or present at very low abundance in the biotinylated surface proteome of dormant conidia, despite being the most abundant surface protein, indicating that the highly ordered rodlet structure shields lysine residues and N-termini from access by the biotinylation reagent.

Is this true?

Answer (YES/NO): NO